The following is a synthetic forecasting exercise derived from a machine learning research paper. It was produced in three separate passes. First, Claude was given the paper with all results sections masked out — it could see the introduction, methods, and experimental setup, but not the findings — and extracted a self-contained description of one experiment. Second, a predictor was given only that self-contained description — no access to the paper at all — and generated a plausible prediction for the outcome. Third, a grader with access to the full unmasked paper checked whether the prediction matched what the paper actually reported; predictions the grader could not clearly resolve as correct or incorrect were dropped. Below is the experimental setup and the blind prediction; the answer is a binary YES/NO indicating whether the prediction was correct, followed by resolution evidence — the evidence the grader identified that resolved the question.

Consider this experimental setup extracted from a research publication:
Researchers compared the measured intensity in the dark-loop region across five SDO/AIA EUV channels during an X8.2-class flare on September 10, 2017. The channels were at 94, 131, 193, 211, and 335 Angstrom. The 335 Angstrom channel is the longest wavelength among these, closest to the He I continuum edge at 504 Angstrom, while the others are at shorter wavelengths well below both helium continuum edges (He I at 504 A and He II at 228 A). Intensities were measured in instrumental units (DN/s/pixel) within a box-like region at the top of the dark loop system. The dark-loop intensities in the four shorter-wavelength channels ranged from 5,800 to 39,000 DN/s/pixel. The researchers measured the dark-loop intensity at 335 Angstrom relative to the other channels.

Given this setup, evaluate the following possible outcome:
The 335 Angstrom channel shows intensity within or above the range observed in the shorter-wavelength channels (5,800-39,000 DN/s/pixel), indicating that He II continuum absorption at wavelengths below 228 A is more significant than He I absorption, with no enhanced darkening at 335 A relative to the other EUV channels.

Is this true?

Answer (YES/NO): NO